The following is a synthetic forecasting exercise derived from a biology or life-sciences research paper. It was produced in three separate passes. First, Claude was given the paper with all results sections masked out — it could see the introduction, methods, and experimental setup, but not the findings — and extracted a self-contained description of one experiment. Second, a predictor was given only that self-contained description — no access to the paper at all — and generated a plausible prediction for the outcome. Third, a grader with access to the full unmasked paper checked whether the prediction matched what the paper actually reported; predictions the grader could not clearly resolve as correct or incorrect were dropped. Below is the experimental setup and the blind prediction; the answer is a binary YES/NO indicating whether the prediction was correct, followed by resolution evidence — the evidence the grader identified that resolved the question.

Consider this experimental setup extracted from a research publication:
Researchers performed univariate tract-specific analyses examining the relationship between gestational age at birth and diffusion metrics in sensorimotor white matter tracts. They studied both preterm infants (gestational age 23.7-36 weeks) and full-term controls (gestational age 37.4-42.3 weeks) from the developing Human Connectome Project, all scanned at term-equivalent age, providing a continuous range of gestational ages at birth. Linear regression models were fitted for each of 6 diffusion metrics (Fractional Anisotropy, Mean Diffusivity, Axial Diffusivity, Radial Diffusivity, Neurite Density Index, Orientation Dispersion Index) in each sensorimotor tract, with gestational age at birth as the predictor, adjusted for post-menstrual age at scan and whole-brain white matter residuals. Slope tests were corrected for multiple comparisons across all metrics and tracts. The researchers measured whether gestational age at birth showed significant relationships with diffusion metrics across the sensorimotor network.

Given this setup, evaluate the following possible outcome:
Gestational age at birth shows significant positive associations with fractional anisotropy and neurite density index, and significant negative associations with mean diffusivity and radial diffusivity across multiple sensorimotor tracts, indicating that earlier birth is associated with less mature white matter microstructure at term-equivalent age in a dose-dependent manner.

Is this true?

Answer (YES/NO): YES